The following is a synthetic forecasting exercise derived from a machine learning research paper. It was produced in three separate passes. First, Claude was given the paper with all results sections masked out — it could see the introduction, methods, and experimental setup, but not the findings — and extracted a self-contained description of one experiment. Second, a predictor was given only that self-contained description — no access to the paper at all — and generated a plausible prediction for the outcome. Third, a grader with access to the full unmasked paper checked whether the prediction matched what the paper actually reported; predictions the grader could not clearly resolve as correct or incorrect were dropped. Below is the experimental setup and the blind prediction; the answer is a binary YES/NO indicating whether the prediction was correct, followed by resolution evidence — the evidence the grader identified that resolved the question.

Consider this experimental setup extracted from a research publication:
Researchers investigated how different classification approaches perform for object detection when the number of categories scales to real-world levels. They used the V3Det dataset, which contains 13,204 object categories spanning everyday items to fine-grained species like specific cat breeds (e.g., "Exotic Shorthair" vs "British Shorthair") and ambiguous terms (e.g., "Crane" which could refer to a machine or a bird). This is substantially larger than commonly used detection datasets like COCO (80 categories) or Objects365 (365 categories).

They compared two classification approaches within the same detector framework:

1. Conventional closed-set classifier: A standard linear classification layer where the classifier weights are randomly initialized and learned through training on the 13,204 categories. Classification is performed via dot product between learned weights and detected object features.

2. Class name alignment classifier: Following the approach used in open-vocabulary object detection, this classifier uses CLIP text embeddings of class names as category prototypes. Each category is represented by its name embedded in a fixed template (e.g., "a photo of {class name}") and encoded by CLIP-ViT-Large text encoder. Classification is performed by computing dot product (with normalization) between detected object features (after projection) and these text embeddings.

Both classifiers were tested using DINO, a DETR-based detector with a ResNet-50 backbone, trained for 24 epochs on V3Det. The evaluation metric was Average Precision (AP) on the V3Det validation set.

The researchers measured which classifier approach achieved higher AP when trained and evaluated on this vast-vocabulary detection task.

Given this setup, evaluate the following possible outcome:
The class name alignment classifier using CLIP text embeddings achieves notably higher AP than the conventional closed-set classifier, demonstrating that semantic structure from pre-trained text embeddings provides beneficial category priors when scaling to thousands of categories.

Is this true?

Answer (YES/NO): NO